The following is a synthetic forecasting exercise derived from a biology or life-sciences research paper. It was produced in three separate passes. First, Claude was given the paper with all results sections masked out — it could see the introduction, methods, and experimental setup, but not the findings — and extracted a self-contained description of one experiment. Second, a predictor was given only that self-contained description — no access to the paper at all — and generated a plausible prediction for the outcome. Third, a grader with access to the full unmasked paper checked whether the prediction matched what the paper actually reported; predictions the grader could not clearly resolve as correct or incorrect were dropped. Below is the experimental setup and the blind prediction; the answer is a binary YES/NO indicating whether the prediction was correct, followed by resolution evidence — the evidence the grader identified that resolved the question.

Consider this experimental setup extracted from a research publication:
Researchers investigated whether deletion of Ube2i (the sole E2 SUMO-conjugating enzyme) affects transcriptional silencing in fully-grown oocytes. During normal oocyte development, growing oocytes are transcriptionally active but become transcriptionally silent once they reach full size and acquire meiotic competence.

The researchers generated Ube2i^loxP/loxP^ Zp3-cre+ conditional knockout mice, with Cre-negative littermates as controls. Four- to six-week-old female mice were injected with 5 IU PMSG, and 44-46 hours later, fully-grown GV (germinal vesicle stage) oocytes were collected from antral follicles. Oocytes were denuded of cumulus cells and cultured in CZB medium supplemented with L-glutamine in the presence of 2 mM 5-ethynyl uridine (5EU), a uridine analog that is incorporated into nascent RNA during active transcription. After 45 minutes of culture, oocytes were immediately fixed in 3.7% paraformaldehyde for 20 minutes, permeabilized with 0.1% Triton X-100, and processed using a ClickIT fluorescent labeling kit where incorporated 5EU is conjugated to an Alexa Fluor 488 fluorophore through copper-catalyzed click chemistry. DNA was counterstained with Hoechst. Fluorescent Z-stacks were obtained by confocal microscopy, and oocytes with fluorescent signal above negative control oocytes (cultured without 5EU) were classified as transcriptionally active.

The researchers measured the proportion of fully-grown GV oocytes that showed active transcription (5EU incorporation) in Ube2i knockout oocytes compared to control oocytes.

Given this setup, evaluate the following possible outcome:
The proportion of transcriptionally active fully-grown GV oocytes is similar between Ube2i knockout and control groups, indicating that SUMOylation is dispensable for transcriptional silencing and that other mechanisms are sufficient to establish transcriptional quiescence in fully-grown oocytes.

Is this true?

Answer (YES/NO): NO